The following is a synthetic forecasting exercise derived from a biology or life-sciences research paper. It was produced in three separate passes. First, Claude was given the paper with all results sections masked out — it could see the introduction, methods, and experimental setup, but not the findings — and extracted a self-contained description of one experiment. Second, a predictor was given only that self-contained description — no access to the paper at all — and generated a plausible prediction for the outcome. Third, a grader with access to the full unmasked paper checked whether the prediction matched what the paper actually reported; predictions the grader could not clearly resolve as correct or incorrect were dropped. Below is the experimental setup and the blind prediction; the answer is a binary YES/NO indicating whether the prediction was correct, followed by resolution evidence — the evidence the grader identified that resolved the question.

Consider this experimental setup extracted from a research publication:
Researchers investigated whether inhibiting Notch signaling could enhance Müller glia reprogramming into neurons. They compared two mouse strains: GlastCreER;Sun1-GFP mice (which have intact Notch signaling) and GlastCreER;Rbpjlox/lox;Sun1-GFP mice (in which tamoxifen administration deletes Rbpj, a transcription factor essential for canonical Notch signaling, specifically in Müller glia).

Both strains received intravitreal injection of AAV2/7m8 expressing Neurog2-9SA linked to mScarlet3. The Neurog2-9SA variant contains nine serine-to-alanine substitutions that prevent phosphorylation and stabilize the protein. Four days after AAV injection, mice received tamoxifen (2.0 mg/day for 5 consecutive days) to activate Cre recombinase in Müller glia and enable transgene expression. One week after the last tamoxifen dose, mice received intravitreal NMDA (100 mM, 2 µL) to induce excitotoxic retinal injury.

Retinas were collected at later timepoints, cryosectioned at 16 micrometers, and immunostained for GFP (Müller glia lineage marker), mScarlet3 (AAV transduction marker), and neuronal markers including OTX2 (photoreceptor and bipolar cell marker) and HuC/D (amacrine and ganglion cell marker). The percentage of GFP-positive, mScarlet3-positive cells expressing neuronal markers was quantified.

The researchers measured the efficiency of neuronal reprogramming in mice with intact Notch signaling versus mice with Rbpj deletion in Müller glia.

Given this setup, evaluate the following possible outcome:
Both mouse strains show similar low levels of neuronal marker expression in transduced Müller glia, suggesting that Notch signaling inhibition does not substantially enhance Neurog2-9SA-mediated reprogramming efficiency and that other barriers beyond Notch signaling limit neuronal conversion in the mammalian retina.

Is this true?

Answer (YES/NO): NO